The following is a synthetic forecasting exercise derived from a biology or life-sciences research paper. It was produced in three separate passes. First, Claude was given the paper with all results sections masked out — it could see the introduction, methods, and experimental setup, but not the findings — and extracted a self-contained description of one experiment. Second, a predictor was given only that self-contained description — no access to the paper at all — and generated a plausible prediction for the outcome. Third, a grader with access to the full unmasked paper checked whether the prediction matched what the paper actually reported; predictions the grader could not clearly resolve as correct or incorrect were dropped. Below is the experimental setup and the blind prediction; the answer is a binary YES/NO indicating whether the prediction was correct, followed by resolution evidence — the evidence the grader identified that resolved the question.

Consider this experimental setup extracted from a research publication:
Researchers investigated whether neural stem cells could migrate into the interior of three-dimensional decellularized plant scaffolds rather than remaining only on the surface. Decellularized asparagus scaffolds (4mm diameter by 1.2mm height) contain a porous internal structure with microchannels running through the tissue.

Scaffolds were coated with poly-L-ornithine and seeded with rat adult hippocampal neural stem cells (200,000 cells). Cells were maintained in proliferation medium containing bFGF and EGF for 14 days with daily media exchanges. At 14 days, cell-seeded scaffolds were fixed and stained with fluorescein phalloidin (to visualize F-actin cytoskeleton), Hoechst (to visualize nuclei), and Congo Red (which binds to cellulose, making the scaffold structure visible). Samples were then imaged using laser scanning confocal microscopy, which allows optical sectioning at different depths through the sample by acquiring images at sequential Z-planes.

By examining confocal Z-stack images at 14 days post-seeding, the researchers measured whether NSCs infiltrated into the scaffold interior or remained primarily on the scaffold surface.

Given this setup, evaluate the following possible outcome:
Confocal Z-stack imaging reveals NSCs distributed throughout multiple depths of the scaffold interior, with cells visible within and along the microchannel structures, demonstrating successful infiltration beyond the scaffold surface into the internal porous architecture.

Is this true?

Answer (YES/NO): YES